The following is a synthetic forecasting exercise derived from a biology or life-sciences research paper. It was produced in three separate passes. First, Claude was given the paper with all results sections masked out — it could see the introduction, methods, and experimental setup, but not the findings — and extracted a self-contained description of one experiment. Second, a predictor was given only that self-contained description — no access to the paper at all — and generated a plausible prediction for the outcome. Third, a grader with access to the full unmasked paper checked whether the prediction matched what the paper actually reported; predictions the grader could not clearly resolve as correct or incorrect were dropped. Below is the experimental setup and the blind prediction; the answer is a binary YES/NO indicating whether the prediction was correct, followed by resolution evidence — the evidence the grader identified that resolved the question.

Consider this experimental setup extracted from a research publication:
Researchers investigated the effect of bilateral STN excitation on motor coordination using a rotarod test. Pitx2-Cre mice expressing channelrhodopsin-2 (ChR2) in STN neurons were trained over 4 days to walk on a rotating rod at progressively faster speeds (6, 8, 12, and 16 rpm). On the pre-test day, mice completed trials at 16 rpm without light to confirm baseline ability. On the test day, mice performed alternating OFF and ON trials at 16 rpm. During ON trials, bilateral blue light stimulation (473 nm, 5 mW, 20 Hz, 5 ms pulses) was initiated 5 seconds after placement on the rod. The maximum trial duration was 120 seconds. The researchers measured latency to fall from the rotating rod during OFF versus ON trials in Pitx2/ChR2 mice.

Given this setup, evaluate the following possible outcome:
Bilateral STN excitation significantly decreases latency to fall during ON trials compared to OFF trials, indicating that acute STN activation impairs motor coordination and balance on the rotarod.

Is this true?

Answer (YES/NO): YES